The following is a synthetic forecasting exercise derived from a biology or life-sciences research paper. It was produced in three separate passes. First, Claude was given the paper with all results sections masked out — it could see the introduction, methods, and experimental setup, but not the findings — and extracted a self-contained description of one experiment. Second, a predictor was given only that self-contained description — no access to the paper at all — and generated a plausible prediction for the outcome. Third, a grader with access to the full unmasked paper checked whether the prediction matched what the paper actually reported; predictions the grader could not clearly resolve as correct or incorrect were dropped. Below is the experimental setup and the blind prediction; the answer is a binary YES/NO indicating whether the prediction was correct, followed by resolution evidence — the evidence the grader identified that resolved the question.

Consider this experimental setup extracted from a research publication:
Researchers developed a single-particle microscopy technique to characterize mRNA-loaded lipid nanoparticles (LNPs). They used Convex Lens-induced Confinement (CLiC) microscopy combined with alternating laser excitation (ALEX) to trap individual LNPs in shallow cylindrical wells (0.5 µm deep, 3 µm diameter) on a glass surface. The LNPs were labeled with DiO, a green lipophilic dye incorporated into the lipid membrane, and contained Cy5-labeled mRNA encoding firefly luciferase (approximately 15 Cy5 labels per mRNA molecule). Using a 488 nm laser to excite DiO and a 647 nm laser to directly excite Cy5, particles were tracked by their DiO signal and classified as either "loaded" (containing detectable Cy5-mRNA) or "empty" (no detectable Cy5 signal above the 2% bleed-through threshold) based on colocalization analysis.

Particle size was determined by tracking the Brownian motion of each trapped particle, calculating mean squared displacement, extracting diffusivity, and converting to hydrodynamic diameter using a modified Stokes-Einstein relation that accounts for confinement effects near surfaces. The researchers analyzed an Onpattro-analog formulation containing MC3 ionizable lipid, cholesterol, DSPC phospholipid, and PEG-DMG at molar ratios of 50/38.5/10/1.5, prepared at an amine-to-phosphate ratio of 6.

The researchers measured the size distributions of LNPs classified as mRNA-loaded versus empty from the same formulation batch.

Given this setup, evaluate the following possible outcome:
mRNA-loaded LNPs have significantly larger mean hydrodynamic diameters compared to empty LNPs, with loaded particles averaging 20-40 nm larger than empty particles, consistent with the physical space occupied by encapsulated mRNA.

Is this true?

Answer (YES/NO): NO